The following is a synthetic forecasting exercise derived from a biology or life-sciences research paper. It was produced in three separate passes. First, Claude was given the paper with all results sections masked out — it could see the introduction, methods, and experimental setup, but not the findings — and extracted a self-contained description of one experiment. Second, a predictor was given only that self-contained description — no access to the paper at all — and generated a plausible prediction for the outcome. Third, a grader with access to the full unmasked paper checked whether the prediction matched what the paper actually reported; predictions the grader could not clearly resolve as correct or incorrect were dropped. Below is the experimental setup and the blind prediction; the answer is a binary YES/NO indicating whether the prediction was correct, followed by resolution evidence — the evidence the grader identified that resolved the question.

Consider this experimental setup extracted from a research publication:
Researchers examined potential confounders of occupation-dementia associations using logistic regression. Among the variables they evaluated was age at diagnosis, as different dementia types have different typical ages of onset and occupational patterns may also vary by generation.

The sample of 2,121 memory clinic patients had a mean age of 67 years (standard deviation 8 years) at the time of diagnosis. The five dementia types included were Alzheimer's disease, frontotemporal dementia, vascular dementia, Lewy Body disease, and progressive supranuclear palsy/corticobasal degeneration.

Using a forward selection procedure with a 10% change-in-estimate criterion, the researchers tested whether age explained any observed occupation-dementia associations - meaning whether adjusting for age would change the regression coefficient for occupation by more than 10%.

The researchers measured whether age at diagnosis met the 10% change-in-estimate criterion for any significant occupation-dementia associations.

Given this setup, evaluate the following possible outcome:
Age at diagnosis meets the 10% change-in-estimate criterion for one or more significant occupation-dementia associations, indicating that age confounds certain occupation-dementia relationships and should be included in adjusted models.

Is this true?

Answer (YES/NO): NO